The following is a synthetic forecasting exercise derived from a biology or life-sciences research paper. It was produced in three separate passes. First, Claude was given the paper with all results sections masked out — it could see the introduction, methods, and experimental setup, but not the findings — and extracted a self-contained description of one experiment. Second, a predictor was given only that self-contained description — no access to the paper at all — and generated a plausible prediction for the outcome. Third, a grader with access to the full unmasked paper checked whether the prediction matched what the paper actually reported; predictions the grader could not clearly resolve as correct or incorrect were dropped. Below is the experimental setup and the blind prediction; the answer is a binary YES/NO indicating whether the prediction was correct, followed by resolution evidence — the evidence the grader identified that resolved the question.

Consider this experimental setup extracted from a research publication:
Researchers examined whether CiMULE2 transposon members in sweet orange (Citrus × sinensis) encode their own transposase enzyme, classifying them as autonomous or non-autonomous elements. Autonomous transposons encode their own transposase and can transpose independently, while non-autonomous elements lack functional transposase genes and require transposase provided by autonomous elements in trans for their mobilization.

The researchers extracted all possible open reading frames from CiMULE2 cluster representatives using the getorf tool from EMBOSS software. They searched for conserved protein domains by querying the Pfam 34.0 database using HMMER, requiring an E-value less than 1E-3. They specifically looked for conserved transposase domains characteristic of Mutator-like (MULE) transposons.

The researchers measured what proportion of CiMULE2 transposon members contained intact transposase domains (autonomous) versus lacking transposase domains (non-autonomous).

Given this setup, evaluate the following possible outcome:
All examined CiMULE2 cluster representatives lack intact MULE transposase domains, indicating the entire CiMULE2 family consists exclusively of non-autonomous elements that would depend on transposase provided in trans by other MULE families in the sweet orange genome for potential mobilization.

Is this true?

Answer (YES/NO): NO